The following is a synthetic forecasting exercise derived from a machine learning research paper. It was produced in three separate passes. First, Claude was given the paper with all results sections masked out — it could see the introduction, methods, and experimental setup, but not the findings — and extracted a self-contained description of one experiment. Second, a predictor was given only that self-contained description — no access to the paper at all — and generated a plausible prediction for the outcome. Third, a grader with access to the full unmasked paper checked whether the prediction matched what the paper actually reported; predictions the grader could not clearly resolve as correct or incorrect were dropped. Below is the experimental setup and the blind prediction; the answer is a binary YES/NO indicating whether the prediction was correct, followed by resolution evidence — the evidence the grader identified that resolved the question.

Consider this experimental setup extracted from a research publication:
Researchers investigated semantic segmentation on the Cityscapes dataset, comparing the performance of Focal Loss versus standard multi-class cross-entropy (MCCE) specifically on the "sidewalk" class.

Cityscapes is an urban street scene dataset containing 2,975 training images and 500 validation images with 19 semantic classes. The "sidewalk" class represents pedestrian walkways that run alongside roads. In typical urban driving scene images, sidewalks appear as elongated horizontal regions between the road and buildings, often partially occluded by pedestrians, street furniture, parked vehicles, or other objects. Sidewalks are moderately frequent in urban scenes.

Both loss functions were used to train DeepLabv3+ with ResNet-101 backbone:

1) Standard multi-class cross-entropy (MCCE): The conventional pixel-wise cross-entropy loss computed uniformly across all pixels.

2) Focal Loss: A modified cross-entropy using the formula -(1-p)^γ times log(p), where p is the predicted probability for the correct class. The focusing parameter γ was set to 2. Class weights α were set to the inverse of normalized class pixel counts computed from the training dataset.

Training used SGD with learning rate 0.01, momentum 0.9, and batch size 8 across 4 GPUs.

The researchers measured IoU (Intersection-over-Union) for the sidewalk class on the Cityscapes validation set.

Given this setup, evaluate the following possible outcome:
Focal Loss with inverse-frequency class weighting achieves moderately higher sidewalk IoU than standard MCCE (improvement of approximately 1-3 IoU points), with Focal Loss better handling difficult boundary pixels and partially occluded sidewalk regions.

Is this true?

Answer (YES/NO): NO